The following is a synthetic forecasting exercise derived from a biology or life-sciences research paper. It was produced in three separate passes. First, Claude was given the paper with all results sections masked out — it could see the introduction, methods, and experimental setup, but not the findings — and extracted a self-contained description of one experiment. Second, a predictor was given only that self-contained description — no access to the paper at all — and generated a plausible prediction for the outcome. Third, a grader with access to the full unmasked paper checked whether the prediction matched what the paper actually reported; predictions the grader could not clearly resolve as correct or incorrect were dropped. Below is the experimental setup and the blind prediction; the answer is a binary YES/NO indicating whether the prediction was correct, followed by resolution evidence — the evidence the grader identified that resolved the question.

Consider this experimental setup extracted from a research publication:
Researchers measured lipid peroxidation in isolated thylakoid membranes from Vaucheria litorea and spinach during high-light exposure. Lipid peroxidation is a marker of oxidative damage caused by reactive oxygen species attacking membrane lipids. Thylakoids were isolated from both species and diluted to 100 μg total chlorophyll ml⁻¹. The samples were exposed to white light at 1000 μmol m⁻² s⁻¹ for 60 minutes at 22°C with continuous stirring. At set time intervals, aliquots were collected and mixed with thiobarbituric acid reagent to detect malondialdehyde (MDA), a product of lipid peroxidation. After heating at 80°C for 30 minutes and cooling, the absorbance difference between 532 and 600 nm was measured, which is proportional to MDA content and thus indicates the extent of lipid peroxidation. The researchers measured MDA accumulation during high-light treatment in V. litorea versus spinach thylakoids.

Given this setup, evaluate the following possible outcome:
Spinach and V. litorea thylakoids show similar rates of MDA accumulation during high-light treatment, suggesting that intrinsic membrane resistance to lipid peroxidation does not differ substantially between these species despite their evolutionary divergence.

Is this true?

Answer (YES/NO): NO